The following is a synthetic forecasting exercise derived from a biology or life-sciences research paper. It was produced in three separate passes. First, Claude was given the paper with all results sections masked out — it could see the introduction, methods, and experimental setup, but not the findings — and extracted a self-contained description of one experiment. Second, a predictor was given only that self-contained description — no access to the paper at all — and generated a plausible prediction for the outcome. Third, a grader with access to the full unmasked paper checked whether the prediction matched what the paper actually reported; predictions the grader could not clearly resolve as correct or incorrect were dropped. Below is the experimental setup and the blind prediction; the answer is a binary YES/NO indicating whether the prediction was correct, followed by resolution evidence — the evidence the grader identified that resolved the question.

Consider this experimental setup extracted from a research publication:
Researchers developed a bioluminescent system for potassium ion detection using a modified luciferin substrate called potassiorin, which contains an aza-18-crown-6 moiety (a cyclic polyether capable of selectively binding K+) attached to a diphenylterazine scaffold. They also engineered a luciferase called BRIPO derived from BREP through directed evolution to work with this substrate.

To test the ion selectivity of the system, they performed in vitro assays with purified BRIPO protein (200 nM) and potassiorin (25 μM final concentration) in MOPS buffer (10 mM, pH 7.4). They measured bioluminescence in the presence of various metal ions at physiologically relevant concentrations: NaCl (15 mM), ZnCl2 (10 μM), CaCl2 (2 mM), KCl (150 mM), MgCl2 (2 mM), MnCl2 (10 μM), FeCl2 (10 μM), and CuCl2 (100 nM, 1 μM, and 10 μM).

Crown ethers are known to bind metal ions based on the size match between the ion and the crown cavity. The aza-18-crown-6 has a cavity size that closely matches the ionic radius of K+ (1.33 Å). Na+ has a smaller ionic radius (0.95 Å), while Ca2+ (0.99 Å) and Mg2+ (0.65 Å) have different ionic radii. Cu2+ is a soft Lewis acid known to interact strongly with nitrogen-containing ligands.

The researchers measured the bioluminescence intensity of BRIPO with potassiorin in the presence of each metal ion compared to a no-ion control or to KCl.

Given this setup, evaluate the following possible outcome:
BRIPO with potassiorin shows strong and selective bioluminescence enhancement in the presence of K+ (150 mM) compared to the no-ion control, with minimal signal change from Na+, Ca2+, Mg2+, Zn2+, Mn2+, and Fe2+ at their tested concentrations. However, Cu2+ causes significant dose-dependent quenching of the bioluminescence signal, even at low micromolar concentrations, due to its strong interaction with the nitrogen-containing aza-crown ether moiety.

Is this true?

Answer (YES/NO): NO